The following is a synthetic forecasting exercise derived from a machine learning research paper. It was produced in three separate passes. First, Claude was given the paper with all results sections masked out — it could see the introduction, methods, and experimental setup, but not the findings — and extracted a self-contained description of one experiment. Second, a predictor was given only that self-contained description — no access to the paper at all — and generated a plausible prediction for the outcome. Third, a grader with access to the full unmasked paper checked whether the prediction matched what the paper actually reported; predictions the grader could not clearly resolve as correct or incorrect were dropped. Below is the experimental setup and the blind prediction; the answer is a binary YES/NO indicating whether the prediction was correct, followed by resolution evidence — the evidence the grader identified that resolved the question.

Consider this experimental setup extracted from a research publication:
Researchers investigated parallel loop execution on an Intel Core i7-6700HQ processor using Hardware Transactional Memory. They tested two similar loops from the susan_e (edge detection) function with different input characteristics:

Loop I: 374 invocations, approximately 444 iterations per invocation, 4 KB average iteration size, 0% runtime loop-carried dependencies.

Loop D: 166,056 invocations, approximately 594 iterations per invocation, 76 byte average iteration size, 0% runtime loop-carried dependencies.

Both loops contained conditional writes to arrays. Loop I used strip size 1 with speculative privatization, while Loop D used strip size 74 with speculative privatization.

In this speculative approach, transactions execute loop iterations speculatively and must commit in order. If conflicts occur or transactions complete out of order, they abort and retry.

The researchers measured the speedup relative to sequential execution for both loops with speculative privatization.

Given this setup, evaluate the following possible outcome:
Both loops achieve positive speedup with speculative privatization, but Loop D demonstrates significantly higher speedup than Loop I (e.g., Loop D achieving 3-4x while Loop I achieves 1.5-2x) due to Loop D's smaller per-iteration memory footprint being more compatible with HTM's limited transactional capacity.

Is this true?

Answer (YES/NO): NO